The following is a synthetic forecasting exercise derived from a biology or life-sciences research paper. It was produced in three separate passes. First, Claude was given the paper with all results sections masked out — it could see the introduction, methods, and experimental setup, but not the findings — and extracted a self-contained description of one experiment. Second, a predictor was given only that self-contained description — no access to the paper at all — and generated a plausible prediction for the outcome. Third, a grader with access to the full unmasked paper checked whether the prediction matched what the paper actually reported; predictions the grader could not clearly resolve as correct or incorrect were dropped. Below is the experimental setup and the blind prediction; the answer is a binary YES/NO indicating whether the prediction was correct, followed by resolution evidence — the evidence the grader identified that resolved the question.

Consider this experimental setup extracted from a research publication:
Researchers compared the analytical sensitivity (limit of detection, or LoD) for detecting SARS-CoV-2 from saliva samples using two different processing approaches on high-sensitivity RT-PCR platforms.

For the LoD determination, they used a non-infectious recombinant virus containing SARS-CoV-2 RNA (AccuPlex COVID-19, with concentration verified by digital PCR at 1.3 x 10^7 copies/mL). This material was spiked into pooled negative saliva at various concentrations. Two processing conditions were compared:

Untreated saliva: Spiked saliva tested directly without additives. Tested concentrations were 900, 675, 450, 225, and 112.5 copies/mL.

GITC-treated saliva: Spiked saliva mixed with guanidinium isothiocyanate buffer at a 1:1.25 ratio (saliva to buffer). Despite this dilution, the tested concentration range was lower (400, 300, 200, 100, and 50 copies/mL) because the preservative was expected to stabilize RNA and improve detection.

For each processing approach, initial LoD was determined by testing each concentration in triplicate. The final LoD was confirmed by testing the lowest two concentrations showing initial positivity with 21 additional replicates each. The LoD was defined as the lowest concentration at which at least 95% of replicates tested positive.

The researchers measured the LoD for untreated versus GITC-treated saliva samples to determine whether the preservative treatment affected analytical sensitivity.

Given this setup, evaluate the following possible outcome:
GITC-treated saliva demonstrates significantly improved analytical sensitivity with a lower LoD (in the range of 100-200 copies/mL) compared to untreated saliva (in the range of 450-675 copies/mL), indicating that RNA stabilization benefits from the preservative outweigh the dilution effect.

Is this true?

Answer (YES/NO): NO